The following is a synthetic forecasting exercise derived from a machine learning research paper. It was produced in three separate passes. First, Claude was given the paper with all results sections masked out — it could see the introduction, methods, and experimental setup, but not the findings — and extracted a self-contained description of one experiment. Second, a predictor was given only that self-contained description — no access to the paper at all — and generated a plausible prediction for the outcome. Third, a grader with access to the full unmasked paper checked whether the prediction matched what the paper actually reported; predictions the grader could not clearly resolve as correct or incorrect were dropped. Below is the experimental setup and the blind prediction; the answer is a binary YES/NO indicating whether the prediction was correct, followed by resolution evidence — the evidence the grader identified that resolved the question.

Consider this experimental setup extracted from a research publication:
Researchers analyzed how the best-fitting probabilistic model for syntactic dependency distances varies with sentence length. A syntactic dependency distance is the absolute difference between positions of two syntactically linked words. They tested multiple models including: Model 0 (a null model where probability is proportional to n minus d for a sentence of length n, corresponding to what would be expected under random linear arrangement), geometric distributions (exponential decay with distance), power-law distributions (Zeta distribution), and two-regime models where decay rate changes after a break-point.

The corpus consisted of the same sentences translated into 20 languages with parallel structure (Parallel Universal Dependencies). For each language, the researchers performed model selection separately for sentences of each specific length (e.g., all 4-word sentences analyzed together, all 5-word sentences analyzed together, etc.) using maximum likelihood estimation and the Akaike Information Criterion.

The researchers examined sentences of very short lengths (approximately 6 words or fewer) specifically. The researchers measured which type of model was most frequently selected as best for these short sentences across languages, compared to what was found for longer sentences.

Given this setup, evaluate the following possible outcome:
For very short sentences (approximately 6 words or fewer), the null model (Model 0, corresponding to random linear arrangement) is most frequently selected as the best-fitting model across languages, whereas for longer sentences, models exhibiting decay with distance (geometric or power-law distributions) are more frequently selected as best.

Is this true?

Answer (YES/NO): YES